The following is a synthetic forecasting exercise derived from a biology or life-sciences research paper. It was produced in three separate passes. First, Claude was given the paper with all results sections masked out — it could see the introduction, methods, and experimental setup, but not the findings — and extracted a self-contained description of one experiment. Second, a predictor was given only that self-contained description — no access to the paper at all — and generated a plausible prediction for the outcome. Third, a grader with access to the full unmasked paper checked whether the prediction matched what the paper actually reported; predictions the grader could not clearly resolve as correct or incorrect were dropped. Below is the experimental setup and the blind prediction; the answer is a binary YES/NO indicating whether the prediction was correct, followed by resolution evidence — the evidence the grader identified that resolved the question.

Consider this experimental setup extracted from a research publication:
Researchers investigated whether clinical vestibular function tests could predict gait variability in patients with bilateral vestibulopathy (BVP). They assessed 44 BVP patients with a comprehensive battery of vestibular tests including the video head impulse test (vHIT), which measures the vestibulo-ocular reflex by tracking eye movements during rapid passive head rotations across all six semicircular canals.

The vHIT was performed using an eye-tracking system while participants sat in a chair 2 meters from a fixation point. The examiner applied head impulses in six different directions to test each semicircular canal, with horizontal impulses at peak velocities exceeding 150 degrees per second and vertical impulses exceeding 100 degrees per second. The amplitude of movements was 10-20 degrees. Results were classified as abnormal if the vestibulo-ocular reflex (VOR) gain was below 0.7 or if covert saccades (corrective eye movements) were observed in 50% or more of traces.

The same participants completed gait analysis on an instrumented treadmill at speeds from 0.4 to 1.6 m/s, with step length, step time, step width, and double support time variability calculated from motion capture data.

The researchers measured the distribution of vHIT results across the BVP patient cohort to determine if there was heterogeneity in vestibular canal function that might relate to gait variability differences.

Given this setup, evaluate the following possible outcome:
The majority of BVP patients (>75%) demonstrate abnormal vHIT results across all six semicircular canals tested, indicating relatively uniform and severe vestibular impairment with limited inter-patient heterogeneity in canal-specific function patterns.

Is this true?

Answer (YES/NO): NO